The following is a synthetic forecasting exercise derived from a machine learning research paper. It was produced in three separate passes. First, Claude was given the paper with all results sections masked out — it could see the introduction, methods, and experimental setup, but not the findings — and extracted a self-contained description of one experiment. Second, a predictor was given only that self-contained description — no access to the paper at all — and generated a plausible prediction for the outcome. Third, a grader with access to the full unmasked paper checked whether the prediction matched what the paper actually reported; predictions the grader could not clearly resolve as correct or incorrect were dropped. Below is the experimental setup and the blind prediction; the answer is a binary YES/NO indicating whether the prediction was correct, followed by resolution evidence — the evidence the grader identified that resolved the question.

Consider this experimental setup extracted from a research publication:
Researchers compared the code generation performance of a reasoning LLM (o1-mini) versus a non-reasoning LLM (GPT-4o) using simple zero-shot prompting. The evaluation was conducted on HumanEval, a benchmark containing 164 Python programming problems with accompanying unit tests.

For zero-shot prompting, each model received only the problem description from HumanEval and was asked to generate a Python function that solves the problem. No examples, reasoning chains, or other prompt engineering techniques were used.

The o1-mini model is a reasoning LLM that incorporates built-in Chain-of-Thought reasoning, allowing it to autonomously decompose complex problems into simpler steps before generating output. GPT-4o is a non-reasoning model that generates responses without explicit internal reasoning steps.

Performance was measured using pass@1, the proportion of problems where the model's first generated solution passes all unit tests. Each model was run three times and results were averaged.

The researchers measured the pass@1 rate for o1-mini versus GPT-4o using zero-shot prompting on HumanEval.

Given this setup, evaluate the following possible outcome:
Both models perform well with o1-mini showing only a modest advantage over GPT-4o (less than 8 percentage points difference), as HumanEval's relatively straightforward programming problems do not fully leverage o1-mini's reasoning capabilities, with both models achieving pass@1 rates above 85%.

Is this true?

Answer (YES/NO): YES